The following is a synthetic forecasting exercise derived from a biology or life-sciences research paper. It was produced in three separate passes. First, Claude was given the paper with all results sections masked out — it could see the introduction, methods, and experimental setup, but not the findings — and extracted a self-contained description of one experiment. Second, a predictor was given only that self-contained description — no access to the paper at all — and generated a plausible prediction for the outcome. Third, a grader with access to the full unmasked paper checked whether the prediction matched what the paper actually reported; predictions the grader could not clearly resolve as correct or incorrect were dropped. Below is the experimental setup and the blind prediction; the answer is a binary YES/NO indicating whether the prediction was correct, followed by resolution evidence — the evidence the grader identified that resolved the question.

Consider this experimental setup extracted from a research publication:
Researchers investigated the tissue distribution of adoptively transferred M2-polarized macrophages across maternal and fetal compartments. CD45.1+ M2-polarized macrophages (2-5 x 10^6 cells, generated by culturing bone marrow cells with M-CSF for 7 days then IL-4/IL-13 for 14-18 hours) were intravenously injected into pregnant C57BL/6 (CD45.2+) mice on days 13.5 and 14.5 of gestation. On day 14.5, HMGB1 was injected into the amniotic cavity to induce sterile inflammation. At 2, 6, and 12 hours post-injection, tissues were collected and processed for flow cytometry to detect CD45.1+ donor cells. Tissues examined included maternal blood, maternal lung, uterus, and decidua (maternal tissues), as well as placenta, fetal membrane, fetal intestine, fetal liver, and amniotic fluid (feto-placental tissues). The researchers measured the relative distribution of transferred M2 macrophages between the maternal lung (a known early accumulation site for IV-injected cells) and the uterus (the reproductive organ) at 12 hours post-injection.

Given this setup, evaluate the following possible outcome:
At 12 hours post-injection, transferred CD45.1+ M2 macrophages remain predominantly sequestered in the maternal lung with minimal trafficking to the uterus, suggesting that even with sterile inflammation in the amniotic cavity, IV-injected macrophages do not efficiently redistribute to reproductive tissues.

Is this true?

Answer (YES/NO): NO